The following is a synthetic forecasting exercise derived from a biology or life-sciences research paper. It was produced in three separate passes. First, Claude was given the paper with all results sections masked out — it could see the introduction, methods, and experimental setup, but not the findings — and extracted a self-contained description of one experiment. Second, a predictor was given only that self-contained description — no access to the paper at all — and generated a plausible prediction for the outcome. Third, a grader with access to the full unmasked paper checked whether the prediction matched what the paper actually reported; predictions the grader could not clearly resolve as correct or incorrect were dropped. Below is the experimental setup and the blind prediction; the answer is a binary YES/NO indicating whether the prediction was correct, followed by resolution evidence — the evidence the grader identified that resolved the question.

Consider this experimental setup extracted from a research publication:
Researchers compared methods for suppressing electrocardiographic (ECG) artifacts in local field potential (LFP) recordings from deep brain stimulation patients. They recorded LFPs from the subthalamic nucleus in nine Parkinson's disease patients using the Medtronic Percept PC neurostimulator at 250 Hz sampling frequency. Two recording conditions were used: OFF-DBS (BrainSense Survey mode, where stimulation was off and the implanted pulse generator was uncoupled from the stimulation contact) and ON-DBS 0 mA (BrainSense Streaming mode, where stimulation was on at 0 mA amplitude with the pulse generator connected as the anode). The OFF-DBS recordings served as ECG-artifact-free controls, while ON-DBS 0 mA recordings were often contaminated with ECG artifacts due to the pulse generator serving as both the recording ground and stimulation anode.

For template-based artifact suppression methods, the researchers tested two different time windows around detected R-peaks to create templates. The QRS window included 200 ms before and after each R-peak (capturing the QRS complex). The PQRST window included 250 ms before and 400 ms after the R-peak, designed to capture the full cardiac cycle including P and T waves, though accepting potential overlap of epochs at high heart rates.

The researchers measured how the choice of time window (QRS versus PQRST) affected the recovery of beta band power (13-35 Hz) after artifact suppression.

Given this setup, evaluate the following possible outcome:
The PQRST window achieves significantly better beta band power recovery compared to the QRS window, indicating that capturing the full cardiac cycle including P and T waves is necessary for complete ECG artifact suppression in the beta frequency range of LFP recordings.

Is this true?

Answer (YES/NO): NO